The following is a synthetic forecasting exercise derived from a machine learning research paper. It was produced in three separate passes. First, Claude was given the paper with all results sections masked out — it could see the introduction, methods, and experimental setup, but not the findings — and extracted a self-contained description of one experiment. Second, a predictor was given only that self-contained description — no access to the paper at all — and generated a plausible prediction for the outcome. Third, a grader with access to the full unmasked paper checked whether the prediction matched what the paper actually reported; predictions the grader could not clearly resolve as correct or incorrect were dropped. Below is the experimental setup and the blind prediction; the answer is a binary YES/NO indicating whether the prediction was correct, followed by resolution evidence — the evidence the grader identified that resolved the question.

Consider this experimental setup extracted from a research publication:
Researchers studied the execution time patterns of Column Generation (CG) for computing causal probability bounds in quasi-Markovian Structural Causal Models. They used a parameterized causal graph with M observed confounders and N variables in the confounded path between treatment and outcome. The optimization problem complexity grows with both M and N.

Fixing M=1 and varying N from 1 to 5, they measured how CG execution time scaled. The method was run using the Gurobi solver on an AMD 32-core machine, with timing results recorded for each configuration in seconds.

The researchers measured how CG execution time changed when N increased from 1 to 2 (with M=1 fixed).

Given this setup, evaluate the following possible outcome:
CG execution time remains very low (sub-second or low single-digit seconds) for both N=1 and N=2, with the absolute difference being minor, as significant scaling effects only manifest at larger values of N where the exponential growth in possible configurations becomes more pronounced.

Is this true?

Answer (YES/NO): YES